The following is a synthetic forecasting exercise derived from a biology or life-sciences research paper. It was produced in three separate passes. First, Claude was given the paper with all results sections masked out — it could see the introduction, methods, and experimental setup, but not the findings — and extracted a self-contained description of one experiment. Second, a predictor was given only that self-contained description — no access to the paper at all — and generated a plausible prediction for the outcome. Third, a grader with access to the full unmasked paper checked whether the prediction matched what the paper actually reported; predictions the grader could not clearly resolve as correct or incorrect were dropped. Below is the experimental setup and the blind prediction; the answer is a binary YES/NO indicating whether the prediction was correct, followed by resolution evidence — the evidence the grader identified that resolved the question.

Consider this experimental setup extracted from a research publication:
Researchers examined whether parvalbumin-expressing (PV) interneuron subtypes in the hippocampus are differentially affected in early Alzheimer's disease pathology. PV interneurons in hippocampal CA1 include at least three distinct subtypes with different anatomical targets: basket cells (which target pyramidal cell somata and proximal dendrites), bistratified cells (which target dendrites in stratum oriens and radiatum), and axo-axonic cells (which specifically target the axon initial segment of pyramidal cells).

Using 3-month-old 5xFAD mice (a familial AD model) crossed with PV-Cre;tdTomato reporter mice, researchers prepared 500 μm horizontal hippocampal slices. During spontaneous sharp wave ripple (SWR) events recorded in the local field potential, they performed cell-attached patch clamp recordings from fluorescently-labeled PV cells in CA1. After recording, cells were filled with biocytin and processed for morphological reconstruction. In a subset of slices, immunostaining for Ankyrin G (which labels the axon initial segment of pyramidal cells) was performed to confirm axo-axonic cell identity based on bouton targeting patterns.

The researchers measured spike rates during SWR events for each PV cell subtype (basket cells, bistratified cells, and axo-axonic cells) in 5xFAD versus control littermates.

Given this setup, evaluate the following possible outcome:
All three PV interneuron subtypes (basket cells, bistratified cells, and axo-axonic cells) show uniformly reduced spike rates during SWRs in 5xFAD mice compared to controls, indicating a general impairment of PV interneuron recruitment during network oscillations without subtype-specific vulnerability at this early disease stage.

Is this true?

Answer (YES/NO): NO